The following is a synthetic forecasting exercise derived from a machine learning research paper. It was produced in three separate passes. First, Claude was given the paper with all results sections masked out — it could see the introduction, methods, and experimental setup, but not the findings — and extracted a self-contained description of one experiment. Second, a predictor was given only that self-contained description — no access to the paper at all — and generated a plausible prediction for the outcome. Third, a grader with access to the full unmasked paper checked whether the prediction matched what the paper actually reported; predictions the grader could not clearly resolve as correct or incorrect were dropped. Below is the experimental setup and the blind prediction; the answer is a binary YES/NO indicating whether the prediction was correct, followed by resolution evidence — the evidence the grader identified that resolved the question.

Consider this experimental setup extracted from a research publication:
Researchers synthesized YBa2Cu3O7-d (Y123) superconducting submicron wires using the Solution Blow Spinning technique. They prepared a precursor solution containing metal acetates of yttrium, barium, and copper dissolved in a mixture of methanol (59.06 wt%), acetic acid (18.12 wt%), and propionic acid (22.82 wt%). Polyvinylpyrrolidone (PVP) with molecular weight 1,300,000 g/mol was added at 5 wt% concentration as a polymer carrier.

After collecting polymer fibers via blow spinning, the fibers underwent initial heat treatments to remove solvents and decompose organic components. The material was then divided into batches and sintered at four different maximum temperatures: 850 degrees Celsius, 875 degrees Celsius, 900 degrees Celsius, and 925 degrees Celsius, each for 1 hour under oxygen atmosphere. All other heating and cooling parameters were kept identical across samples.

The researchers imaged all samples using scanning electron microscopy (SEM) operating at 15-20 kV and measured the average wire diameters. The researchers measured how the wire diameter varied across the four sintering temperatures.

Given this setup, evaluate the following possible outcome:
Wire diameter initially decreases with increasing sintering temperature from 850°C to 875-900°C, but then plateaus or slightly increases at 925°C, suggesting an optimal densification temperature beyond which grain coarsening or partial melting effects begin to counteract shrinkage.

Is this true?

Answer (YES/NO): NO